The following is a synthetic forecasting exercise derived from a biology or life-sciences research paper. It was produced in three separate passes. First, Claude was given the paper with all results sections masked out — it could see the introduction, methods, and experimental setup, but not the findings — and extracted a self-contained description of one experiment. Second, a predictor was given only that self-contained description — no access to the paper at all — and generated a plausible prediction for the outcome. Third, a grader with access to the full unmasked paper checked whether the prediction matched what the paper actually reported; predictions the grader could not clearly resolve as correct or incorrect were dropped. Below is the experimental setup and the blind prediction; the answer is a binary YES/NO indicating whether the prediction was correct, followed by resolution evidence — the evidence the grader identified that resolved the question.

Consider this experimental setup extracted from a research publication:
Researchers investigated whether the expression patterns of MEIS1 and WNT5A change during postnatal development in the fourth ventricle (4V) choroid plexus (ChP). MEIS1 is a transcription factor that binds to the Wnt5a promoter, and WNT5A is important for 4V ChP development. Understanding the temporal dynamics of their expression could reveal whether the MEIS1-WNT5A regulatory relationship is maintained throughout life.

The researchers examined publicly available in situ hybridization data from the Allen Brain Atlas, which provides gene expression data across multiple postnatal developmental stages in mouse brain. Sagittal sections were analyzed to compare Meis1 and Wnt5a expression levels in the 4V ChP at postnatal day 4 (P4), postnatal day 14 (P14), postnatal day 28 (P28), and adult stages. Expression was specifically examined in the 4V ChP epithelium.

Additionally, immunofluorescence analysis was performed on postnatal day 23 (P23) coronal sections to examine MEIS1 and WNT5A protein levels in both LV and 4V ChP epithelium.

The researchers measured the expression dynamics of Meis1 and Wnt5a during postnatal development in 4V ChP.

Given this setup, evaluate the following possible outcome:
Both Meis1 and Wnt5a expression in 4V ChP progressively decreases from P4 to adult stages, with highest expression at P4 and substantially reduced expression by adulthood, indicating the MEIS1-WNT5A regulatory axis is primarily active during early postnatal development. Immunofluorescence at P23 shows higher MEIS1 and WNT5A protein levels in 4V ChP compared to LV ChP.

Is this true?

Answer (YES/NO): NO